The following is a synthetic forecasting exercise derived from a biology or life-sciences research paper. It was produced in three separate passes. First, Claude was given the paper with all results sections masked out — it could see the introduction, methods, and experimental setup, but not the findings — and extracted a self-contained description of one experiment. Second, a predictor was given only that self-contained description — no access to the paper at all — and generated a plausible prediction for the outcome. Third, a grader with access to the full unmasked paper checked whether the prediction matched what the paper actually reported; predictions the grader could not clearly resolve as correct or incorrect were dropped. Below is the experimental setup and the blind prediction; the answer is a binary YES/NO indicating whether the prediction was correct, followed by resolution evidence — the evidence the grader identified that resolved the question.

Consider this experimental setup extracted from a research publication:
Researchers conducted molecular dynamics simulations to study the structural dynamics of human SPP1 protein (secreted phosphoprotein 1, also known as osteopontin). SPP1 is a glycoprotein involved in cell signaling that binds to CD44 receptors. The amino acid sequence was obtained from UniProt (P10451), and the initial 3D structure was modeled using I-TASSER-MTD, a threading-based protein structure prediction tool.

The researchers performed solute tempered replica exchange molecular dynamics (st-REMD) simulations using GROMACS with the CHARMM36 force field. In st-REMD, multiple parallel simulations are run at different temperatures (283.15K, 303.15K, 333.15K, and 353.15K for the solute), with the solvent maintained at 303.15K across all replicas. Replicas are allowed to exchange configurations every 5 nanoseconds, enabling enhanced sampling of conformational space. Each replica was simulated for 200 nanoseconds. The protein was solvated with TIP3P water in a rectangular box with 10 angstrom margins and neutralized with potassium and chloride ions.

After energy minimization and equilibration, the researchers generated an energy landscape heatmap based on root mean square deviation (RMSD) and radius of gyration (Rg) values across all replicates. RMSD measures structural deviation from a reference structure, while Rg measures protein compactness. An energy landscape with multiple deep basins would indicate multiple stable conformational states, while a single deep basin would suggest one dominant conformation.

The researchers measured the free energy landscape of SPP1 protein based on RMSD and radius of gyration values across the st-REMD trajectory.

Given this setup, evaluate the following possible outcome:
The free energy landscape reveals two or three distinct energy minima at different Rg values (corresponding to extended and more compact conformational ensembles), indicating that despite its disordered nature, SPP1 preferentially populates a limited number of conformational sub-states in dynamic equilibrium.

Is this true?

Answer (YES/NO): NO